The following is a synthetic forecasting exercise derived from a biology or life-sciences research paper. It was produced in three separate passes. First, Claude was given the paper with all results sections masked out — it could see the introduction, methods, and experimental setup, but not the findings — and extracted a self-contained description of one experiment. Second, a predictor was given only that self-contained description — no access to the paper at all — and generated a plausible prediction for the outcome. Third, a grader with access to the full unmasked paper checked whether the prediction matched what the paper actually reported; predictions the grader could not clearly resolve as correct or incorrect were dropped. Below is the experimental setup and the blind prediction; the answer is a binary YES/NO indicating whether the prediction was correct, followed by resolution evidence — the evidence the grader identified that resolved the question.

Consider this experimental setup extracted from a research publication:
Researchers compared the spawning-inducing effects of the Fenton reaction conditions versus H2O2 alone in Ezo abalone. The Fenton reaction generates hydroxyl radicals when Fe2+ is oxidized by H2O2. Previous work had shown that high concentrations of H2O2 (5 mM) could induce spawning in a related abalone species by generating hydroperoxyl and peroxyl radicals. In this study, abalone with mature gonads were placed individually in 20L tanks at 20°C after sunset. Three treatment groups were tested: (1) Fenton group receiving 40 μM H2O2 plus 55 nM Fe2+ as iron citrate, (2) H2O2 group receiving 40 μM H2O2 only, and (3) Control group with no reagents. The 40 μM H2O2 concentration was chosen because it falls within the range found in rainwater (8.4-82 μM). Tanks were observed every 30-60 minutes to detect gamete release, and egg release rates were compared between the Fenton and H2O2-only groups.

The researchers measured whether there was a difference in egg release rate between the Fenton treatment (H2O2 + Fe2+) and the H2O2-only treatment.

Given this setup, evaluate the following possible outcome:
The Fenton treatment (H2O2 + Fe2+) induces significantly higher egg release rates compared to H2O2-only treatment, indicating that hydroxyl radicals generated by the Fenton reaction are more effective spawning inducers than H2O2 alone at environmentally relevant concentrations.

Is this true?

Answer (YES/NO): YES